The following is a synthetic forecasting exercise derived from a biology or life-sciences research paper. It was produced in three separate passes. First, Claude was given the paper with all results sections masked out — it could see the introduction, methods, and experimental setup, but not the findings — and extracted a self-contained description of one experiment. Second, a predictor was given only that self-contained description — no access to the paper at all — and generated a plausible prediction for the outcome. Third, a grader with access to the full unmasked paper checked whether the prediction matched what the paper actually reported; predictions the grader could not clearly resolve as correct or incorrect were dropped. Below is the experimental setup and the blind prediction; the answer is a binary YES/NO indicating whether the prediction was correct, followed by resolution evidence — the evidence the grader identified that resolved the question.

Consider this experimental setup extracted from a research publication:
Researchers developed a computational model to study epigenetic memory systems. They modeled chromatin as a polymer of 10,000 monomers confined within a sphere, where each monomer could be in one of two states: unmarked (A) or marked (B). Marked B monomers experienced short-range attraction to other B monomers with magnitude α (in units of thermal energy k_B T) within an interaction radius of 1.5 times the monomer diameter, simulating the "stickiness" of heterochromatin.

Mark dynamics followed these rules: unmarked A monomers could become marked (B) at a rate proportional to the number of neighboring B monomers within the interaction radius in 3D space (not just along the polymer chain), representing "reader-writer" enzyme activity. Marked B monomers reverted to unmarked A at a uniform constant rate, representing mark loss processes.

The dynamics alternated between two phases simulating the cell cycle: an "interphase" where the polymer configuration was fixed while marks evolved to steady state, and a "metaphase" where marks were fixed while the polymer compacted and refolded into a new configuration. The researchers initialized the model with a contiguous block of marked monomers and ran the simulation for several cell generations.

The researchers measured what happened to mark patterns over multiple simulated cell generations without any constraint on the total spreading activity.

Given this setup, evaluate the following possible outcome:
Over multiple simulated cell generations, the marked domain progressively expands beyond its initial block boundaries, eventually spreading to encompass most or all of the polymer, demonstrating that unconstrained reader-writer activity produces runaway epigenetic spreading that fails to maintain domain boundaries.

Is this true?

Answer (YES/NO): YES